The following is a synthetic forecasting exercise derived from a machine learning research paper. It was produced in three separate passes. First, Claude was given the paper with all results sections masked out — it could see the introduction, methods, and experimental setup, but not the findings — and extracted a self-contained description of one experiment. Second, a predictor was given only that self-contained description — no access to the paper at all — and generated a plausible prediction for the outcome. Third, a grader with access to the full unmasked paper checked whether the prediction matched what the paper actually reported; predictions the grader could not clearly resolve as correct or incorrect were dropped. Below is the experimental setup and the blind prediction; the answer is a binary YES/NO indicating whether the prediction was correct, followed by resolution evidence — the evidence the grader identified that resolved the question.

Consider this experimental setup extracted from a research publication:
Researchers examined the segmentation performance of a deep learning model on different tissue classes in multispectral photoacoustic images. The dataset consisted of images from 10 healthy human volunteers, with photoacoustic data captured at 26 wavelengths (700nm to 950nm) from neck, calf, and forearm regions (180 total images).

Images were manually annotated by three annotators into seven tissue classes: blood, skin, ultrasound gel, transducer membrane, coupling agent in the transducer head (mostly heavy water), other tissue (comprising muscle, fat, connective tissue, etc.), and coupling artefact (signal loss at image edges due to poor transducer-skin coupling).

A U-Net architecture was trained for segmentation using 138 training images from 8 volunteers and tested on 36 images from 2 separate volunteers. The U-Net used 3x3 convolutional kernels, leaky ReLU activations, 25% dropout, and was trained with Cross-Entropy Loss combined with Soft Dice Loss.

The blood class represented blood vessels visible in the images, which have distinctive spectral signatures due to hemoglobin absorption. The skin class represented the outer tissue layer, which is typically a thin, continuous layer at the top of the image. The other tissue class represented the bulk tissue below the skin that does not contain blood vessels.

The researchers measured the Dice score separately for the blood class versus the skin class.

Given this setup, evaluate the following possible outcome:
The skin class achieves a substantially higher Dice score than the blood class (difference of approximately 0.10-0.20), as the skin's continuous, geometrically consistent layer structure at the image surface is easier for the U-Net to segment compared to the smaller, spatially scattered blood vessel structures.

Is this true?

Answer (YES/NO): YES